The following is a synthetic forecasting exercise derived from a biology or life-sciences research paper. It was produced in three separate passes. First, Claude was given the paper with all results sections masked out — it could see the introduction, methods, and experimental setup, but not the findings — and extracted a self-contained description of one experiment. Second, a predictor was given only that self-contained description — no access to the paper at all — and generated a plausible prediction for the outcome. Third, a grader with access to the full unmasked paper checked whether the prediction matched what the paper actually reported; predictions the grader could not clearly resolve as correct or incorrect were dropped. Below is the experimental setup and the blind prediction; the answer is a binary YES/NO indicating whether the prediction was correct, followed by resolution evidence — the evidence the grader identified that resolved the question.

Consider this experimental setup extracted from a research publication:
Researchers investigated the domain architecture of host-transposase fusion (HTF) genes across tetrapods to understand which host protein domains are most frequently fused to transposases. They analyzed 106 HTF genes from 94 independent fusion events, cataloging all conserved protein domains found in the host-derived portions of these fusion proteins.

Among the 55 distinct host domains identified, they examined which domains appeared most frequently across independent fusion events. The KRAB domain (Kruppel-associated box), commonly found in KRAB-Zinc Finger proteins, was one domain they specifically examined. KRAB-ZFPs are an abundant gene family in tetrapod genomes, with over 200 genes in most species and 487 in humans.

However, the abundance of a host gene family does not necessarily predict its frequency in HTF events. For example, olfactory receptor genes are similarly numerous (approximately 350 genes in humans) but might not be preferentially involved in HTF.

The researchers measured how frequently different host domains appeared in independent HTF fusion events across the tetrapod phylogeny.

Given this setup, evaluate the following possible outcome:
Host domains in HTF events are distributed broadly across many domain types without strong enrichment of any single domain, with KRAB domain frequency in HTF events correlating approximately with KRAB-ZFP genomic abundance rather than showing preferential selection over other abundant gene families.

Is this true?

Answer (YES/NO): NO